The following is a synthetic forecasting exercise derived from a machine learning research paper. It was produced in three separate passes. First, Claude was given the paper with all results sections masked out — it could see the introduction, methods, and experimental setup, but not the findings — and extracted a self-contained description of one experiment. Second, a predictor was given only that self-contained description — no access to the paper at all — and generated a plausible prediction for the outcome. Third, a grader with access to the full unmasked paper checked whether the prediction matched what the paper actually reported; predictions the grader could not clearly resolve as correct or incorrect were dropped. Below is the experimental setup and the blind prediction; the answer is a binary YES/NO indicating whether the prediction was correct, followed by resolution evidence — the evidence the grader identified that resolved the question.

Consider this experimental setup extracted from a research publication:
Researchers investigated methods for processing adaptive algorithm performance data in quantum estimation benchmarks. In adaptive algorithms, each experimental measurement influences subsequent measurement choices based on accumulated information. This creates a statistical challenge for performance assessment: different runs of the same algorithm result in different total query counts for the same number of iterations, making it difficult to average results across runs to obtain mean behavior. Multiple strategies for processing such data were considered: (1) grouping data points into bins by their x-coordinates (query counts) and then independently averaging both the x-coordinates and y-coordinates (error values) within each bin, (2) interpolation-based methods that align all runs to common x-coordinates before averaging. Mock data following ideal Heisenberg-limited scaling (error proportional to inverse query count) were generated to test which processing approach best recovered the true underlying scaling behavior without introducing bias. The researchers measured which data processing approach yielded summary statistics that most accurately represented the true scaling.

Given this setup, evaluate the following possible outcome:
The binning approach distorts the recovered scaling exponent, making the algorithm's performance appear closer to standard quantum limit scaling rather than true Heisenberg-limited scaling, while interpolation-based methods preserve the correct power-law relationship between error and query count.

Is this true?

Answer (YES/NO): NO